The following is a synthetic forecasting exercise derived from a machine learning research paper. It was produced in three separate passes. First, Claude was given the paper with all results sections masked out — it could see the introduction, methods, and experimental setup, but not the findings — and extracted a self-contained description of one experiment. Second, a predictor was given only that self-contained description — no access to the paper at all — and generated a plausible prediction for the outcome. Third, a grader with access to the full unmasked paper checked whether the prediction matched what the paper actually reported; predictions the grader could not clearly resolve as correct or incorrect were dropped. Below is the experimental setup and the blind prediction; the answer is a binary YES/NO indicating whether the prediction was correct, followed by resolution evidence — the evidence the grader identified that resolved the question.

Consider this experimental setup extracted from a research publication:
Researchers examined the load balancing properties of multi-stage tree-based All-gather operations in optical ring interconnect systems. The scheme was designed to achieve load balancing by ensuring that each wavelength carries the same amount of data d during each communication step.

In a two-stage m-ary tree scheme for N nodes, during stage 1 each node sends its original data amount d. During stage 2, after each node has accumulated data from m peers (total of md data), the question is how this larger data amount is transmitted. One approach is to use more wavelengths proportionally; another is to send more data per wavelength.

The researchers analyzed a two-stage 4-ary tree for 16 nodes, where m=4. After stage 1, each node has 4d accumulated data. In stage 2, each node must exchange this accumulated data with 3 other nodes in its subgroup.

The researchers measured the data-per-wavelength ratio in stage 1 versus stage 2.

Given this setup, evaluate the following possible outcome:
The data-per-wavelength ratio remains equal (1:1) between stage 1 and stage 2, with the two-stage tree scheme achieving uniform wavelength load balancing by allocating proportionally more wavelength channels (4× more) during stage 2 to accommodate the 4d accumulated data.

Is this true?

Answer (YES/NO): YES